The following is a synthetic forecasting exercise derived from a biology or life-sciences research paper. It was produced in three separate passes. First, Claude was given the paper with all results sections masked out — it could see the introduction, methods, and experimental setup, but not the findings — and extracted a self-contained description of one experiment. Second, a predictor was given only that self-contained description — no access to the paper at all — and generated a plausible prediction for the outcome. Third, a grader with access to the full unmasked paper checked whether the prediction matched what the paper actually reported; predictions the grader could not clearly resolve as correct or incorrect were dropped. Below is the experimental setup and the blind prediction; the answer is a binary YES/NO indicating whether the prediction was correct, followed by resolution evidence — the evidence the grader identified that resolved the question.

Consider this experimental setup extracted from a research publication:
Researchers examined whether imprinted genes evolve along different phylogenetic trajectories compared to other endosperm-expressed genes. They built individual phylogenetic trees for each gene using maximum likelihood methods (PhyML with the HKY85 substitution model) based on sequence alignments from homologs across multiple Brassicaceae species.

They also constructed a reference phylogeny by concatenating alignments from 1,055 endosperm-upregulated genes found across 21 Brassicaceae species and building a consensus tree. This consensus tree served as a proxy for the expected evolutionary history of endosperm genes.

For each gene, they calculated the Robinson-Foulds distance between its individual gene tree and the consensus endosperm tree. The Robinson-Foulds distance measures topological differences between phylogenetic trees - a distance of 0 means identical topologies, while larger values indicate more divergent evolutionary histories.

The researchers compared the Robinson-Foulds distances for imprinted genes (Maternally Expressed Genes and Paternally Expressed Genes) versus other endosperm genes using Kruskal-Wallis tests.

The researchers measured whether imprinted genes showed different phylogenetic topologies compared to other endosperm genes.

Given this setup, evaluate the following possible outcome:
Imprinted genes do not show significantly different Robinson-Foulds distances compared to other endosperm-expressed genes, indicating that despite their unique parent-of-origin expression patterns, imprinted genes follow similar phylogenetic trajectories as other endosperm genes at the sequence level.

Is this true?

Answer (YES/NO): NO